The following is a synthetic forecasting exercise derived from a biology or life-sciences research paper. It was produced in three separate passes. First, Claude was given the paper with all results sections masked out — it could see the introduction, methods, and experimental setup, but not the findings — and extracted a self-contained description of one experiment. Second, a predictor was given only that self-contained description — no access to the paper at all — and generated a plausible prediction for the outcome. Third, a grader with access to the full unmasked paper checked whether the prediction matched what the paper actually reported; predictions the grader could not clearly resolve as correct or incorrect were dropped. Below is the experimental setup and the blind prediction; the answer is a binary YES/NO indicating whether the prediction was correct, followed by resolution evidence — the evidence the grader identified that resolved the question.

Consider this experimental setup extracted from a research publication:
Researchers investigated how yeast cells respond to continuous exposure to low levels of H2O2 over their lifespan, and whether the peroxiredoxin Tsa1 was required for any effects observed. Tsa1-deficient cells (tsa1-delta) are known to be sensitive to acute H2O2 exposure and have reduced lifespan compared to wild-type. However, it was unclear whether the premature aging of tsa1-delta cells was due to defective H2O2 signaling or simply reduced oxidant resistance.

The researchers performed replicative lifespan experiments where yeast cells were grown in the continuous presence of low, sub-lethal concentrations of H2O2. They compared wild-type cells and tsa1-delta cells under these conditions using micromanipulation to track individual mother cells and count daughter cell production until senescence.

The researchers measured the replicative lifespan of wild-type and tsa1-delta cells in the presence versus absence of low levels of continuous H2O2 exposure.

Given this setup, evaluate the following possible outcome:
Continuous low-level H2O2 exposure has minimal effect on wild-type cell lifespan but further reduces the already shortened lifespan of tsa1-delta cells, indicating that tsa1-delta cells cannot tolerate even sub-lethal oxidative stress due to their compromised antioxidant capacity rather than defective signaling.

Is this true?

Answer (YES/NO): NO